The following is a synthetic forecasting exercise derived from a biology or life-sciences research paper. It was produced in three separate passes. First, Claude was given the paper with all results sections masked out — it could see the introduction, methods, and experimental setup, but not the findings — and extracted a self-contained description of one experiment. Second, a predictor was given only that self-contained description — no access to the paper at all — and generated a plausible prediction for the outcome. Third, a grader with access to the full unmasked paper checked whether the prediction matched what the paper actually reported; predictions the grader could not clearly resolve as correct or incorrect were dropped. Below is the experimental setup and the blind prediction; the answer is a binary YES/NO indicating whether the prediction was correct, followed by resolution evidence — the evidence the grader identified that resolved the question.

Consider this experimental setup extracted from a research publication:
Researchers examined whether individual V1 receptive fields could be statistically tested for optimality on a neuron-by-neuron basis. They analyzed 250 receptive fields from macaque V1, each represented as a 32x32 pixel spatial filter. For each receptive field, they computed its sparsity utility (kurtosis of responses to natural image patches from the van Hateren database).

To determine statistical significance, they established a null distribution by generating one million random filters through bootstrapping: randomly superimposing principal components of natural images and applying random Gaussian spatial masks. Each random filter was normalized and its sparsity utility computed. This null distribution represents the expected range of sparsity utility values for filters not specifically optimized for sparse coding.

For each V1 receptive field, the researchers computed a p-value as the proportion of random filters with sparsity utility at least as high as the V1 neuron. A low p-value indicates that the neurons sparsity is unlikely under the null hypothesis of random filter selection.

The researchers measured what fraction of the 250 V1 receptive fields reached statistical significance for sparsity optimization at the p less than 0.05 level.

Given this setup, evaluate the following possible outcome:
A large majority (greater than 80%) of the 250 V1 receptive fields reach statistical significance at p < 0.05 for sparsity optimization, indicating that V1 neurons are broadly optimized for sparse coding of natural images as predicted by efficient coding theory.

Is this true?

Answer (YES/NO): YES